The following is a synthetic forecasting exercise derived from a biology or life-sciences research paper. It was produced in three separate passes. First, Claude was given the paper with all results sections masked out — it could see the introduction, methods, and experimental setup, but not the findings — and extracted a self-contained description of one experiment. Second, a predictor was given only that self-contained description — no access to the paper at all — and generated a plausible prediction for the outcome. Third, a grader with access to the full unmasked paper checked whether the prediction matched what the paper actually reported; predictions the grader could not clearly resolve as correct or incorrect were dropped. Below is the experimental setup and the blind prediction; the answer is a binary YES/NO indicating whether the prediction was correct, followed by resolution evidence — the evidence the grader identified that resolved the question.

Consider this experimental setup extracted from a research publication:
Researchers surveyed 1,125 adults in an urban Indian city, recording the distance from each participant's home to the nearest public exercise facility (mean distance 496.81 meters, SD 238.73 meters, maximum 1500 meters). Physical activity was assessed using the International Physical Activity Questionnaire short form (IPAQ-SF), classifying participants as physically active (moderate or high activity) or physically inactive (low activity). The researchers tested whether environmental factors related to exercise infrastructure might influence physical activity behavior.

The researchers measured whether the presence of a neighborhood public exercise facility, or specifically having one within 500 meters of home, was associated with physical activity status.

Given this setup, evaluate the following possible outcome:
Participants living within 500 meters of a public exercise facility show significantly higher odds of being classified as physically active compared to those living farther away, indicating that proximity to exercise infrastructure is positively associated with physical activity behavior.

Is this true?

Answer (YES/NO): NO